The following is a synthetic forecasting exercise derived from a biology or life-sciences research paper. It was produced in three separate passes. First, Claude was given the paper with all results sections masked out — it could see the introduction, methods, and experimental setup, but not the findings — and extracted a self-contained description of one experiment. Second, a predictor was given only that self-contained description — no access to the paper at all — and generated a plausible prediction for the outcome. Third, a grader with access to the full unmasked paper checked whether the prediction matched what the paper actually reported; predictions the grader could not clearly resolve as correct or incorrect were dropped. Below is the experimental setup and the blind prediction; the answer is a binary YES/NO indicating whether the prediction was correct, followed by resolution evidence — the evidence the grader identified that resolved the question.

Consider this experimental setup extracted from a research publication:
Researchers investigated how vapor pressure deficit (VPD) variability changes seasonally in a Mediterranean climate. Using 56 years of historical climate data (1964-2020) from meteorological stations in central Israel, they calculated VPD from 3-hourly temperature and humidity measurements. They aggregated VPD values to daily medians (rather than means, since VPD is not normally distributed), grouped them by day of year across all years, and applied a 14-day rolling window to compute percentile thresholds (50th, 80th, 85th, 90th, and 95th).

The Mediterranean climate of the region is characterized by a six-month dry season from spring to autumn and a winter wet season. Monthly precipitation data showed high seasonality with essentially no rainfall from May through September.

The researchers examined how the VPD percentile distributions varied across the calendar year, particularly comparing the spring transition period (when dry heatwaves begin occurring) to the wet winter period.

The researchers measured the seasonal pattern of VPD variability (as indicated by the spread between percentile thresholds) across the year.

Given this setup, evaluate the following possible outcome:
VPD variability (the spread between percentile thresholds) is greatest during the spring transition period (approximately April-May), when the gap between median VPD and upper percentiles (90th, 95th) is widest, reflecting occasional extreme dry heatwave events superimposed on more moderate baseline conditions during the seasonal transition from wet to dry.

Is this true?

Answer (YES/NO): YES